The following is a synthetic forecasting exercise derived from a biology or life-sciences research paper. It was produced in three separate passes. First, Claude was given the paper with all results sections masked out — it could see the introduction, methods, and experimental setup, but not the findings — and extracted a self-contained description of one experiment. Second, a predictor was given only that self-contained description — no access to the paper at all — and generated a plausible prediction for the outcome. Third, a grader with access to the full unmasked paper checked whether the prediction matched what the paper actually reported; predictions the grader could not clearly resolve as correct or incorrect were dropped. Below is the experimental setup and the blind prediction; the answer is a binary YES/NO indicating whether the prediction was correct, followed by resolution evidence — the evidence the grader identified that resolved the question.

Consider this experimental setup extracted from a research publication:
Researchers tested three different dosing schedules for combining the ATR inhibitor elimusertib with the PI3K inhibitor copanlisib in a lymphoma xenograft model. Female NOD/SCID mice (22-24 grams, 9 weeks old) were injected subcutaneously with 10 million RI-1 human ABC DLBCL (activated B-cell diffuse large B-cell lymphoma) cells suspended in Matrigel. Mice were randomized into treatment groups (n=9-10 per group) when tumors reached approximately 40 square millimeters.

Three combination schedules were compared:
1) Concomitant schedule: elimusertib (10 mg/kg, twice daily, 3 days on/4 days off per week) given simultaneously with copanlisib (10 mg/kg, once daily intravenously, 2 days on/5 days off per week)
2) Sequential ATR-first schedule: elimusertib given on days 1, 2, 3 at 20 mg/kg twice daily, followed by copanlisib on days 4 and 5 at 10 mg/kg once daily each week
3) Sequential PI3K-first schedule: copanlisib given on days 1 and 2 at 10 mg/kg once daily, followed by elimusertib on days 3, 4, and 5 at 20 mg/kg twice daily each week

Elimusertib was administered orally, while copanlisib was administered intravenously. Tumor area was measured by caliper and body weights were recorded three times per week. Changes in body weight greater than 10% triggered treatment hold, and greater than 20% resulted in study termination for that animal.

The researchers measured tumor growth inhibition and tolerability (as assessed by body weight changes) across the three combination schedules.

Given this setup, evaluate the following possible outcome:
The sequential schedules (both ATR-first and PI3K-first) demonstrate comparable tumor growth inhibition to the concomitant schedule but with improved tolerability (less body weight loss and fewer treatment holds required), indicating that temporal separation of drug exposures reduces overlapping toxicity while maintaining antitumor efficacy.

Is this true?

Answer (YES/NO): NO